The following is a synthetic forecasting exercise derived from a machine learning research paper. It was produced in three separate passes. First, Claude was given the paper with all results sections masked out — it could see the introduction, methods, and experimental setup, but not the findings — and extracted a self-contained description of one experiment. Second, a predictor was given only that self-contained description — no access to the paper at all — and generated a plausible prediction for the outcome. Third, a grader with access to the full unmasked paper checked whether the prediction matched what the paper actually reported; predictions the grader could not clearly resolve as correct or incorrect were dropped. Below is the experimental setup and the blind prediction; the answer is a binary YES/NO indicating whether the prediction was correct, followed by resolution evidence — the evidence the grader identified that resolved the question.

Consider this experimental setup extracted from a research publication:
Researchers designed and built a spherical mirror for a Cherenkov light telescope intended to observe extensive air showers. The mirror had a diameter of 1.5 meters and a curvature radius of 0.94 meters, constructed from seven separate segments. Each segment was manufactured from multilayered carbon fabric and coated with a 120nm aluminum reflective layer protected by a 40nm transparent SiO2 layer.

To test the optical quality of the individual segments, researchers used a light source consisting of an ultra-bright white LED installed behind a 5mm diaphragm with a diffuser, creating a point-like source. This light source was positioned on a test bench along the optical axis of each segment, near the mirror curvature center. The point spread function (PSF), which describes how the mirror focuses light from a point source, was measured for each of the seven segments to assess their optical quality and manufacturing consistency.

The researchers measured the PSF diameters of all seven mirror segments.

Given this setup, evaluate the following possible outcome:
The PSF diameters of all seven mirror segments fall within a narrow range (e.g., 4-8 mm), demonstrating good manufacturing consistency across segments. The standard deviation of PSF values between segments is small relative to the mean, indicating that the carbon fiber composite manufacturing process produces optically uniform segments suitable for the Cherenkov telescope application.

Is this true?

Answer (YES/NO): NO